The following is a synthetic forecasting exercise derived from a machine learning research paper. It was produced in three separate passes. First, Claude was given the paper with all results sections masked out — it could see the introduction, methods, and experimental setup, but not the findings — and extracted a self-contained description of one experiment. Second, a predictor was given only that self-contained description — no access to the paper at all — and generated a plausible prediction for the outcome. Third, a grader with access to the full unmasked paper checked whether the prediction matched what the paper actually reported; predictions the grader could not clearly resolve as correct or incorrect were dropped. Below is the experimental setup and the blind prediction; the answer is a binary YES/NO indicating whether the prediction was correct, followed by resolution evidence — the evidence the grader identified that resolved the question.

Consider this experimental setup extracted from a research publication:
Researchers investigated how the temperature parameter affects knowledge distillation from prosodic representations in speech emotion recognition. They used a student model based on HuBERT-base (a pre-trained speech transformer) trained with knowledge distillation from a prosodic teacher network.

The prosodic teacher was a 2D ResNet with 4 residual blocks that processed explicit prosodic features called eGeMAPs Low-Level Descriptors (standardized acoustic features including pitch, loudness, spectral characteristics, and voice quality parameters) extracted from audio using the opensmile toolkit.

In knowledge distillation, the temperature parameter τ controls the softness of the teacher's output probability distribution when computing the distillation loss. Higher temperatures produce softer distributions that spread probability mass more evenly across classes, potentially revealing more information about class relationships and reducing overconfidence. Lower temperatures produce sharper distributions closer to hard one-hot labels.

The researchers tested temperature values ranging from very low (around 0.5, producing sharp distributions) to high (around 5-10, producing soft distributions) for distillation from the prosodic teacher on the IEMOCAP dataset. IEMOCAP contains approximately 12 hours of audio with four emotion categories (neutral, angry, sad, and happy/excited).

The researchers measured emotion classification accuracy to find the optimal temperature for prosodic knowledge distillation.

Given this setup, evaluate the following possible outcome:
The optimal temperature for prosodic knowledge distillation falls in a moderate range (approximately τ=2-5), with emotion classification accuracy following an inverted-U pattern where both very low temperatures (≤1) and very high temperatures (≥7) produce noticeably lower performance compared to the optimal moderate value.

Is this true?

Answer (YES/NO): NO